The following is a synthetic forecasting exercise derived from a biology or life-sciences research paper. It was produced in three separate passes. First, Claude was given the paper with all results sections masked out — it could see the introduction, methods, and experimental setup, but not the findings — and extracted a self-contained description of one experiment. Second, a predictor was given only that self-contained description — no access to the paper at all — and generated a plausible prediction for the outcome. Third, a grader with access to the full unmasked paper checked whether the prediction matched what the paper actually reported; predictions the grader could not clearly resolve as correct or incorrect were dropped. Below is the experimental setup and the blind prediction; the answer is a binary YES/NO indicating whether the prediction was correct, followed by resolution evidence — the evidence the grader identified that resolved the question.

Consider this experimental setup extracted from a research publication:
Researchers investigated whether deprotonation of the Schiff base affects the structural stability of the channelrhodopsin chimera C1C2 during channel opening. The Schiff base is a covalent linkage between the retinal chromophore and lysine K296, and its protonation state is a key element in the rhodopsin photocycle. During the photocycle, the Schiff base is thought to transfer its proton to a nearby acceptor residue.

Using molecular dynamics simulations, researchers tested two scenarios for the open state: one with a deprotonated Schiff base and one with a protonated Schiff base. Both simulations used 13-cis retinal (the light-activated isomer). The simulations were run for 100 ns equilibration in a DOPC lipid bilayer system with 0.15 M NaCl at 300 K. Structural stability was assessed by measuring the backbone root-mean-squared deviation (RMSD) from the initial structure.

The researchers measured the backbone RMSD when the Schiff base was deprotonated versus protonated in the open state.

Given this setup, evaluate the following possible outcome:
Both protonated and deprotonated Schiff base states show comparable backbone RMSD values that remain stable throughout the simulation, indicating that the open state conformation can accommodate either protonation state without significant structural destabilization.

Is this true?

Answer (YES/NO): NO